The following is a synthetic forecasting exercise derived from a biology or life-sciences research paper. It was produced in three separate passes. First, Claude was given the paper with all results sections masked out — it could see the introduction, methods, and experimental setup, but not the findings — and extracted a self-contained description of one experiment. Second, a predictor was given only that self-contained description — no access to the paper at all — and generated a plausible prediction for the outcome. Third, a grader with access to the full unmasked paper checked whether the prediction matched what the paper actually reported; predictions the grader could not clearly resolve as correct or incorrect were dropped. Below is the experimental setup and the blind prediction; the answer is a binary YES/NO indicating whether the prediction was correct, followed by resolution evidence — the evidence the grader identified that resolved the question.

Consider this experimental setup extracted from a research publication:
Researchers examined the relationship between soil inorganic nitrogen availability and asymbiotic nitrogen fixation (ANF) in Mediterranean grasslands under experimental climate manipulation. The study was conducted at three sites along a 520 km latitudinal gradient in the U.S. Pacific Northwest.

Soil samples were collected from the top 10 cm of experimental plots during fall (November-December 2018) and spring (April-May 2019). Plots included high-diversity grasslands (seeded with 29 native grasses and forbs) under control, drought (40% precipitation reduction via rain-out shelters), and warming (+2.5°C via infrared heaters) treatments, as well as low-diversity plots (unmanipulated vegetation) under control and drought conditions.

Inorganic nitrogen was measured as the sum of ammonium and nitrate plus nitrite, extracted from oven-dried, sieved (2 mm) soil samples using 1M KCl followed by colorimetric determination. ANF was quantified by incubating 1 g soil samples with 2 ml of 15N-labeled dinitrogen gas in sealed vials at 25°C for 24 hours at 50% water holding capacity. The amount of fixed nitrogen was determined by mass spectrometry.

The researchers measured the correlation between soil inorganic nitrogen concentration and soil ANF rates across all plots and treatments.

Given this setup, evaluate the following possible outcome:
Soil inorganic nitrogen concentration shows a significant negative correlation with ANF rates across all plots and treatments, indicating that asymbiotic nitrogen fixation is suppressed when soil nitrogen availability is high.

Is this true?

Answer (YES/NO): NO